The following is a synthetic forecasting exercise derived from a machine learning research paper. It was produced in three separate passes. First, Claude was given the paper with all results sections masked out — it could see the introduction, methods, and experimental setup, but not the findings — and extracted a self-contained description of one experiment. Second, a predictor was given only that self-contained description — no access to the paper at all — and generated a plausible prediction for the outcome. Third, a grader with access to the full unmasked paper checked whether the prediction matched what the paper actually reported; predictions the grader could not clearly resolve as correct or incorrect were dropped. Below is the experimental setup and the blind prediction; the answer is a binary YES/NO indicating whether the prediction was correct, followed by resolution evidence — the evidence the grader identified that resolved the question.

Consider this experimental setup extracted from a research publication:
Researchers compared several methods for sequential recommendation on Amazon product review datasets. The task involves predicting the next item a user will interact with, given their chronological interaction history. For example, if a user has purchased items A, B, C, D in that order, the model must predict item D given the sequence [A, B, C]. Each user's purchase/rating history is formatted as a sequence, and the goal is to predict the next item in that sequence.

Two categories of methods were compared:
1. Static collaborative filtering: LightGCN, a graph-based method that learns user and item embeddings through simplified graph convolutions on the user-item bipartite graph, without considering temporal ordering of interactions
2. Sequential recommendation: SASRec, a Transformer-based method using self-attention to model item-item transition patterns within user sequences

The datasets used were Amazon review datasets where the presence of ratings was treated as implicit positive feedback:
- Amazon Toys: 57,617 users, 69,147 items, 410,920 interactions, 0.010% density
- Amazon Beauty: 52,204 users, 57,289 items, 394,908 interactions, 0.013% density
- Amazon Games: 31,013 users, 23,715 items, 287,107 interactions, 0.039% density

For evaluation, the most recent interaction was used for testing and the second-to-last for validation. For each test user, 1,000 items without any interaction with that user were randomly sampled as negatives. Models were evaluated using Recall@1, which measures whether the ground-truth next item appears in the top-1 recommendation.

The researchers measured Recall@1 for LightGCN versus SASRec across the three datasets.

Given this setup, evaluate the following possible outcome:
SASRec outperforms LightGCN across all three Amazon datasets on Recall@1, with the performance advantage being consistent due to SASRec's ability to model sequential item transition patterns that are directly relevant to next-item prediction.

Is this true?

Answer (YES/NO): YES